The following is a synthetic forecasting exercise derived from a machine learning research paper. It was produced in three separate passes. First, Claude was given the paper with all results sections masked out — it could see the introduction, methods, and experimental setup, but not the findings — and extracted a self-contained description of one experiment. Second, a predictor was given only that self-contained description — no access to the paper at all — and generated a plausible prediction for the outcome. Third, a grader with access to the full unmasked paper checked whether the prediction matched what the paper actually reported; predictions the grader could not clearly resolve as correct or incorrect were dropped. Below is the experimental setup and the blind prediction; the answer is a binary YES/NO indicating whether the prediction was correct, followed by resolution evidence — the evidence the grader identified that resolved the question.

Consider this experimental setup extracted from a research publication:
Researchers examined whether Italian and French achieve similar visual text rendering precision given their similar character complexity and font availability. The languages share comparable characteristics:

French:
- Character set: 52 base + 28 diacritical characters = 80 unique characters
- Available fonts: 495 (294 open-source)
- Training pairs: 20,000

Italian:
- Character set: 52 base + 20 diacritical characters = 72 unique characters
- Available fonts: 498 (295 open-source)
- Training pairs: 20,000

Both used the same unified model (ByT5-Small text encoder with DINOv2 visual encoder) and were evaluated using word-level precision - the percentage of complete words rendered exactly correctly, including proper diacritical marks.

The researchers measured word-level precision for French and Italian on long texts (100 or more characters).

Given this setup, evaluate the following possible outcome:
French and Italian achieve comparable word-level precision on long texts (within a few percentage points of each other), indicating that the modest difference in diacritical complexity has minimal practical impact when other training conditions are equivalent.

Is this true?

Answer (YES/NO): NO